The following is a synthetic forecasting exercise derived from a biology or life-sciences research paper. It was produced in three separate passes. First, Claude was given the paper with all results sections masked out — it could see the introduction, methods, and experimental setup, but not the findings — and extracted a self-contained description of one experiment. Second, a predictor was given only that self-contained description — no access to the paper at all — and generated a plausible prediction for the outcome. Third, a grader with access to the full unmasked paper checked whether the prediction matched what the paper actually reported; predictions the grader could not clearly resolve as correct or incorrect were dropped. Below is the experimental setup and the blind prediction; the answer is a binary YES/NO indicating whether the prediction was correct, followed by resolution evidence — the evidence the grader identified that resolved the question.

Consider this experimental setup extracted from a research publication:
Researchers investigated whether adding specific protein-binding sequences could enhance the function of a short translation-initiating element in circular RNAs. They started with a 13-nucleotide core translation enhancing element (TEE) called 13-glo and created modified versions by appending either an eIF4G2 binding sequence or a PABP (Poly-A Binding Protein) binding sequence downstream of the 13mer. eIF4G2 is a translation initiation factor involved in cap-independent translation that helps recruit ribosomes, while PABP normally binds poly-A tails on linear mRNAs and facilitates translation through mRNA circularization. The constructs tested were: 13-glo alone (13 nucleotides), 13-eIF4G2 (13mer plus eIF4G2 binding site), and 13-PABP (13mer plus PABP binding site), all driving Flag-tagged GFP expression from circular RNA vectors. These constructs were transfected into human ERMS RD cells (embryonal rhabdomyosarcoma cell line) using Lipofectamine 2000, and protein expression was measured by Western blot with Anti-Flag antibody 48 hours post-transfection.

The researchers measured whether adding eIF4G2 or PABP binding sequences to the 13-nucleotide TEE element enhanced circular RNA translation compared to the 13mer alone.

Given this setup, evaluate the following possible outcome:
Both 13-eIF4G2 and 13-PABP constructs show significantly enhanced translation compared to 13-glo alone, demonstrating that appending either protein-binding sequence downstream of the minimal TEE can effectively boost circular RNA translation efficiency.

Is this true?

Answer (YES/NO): NO